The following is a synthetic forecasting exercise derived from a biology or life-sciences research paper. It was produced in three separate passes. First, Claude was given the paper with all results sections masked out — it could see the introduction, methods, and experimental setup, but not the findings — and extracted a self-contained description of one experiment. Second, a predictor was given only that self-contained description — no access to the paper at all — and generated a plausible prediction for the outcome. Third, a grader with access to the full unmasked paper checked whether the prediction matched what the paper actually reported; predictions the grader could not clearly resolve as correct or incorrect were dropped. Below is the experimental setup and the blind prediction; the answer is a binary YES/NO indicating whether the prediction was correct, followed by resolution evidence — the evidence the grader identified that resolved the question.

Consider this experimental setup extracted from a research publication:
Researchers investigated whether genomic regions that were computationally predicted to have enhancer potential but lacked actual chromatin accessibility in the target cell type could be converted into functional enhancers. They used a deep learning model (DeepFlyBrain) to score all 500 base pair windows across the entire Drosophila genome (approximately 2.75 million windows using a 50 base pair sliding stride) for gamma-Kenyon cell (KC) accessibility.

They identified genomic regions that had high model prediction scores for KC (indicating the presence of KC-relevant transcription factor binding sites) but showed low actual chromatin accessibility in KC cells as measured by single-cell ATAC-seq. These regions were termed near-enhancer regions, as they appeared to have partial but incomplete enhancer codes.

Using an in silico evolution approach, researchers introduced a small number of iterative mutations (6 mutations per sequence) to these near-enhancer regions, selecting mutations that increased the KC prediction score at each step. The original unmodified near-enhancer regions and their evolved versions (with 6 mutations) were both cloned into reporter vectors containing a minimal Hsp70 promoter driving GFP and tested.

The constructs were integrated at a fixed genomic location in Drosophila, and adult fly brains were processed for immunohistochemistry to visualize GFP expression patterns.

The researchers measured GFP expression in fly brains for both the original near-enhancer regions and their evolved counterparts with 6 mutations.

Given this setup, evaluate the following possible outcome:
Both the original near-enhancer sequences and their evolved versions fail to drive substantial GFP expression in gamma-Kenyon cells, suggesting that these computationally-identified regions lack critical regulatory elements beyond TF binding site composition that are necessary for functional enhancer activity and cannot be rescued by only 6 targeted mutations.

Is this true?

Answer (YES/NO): NO